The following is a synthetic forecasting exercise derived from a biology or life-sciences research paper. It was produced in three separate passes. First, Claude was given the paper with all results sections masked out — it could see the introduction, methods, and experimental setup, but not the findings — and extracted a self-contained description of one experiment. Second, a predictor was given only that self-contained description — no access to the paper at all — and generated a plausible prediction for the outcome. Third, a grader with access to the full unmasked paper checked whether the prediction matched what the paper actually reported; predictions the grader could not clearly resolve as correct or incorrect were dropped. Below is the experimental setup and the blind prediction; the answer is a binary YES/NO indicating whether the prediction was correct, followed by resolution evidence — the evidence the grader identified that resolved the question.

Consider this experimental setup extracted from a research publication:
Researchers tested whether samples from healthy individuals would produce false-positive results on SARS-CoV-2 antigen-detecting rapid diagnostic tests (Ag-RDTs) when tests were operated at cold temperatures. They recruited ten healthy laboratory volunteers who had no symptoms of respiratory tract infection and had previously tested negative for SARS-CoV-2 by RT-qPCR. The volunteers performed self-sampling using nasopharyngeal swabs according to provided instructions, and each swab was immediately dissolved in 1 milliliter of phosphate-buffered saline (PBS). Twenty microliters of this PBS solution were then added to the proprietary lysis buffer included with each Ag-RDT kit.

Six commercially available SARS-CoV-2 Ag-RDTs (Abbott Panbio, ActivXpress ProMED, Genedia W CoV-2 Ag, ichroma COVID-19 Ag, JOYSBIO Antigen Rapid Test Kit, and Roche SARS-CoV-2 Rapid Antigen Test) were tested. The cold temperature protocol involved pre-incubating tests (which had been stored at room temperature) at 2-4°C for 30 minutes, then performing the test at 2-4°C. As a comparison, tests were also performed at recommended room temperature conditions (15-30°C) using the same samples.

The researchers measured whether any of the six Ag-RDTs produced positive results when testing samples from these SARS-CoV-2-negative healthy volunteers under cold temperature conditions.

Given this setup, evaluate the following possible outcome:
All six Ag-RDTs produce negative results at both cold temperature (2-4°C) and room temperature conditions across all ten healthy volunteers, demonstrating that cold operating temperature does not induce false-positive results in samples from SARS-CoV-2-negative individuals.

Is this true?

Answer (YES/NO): NO